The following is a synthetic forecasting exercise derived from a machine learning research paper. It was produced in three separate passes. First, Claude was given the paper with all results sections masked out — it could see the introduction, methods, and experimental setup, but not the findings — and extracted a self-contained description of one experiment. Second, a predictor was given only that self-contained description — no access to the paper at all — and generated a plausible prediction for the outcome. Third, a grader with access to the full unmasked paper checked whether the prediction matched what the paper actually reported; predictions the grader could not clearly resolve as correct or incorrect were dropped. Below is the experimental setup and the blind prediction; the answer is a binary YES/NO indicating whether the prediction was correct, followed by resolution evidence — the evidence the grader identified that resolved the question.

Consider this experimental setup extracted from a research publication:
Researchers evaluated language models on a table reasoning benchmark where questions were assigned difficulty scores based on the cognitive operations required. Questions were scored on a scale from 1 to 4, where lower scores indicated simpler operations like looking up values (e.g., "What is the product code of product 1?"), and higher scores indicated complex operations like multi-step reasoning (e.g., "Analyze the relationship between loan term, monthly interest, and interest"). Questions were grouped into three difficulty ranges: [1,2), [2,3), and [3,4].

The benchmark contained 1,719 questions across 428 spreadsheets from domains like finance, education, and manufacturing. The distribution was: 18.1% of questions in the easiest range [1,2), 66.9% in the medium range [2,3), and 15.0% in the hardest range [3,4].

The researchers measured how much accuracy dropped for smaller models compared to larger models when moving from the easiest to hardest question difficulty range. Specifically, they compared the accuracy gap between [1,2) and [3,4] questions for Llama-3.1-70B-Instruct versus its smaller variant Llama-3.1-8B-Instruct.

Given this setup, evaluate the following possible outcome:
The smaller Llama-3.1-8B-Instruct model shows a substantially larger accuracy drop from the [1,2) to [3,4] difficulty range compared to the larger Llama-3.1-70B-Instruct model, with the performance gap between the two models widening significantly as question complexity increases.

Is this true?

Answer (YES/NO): NO